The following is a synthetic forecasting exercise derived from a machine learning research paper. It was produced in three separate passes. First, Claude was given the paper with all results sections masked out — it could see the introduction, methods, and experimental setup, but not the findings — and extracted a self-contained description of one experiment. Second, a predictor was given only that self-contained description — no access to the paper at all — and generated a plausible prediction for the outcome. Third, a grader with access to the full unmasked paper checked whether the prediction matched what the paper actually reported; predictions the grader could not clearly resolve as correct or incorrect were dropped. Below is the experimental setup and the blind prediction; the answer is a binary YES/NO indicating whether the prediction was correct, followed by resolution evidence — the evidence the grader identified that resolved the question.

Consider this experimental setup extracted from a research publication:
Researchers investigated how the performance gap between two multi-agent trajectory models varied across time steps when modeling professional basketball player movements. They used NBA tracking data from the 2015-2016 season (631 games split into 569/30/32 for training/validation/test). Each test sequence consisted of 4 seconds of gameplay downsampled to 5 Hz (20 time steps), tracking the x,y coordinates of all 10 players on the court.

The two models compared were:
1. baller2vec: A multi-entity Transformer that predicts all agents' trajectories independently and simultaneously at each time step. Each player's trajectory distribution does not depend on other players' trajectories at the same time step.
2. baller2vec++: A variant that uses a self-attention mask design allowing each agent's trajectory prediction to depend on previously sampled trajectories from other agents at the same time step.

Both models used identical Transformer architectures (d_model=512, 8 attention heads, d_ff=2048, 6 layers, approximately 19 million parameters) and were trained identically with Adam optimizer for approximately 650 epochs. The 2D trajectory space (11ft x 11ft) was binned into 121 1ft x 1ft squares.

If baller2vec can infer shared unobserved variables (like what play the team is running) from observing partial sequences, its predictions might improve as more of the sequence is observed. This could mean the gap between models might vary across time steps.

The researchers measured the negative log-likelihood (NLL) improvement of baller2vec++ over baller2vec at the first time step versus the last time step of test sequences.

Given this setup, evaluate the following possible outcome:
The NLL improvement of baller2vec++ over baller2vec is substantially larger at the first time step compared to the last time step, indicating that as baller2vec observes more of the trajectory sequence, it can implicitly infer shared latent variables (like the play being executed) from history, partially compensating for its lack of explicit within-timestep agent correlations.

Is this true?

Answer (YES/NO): YES